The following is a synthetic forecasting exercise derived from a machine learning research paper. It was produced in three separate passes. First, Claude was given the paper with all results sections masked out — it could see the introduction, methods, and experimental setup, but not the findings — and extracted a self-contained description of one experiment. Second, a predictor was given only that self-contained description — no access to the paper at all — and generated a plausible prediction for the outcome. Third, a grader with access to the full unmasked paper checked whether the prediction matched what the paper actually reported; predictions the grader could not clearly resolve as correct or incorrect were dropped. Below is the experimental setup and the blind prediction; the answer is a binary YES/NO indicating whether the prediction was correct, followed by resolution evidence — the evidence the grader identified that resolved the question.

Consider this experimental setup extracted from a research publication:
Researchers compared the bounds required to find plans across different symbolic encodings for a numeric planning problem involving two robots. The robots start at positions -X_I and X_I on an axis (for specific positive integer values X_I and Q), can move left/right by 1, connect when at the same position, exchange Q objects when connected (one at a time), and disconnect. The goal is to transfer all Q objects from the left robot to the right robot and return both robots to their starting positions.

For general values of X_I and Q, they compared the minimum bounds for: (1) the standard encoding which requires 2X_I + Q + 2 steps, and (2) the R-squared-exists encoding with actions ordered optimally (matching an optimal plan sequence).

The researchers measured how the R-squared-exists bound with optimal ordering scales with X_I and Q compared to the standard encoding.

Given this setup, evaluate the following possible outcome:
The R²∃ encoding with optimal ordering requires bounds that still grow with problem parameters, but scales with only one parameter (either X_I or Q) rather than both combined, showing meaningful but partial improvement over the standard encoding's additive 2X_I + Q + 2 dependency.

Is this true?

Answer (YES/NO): NO